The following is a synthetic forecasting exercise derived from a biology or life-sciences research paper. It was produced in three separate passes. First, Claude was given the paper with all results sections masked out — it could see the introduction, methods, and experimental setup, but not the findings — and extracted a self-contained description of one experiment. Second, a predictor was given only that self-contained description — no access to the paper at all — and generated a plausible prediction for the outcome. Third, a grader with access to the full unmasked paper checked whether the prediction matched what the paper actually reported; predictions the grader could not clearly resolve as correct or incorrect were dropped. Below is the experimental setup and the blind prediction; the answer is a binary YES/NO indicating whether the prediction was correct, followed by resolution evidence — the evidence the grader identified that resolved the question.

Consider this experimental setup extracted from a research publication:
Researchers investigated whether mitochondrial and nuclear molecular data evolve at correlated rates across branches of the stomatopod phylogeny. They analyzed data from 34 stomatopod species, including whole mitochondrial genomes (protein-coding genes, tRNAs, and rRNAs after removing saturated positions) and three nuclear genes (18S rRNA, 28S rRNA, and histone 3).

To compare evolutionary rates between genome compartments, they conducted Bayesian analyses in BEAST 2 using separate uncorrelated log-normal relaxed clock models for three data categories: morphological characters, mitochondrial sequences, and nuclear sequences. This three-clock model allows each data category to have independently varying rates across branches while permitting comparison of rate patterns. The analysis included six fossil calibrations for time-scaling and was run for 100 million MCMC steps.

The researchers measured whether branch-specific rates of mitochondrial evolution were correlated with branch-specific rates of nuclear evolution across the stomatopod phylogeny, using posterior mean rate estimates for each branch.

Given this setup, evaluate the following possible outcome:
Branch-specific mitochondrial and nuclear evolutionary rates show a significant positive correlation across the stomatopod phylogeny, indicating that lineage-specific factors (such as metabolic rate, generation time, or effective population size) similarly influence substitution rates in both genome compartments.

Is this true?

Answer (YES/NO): NO